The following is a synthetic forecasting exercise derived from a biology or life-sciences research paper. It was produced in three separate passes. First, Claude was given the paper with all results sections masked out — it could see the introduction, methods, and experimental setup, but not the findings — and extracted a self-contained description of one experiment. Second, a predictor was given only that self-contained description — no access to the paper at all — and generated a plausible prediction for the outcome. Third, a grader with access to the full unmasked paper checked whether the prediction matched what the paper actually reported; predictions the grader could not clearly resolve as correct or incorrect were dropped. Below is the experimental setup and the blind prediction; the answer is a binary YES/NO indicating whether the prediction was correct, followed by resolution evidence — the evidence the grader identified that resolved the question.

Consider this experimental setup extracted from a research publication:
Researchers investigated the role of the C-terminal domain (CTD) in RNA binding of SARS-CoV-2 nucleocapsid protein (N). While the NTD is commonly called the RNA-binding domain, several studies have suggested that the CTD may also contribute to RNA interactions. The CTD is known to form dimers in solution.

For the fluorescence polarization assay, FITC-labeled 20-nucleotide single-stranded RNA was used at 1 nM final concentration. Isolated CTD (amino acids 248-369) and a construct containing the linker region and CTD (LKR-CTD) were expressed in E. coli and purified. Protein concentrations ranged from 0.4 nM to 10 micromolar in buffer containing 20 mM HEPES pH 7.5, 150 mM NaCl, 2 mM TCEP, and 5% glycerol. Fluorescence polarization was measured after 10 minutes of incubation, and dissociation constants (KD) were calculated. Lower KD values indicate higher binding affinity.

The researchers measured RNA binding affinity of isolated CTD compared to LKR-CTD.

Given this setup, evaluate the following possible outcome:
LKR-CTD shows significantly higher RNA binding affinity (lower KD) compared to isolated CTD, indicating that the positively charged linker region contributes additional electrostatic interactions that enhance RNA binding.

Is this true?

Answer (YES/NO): YES